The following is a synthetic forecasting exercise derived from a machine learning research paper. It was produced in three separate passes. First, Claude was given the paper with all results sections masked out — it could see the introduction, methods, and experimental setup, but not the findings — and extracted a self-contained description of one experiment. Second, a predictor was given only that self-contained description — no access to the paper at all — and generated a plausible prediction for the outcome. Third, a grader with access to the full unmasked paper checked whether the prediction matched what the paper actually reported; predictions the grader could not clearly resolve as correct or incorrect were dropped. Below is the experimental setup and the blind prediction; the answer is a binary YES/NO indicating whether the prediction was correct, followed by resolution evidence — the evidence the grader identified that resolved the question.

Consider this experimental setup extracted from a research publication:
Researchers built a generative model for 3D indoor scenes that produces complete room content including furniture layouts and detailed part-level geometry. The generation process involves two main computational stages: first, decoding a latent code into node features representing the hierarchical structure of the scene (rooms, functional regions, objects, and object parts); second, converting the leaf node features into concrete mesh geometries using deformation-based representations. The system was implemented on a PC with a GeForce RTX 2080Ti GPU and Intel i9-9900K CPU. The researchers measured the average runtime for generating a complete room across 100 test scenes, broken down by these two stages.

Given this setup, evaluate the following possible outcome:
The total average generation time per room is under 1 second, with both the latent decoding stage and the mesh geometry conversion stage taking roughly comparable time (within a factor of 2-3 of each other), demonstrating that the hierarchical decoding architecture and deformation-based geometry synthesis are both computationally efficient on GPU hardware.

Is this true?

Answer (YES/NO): NO